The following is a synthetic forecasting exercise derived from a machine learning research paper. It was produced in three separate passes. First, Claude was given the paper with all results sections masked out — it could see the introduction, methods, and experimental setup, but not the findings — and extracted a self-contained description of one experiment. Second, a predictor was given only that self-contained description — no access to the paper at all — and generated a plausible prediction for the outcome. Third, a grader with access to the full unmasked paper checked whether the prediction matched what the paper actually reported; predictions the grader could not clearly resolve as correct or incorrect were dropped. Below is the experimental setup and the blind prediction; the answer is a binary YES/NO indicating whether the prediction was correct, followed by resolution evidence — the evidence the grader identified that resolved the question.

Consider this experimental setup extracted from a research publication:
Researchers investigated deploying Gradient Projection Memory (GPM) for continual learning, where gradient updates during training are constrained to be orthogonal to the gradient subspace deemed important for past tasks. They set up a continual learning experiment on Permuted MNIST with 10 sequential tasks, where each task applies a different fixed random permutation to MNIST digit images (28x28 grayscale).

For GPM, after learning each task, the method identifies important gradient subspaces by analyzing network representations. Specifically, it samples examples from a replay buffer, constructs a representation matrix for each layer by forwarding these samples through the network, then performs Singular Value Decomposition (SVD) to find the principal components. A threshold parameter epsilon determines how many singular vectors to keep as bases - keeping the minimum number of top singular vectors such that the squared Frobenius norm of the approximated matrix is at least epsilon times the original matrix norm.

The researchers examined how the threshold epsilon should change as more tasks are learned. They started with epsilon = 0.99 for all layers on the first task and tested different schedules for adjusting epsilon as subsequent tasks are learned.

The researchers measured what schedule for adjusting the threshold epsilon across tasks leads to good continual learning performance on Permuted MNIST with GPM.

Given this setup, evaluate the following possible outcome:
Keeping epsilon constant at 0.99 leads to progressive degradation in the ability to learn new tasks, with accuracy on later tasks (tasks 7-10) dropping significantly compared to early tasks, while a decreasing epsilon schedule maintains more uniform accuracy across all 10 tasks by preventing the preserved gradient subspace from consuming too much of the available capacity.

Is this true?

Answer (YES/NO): NO